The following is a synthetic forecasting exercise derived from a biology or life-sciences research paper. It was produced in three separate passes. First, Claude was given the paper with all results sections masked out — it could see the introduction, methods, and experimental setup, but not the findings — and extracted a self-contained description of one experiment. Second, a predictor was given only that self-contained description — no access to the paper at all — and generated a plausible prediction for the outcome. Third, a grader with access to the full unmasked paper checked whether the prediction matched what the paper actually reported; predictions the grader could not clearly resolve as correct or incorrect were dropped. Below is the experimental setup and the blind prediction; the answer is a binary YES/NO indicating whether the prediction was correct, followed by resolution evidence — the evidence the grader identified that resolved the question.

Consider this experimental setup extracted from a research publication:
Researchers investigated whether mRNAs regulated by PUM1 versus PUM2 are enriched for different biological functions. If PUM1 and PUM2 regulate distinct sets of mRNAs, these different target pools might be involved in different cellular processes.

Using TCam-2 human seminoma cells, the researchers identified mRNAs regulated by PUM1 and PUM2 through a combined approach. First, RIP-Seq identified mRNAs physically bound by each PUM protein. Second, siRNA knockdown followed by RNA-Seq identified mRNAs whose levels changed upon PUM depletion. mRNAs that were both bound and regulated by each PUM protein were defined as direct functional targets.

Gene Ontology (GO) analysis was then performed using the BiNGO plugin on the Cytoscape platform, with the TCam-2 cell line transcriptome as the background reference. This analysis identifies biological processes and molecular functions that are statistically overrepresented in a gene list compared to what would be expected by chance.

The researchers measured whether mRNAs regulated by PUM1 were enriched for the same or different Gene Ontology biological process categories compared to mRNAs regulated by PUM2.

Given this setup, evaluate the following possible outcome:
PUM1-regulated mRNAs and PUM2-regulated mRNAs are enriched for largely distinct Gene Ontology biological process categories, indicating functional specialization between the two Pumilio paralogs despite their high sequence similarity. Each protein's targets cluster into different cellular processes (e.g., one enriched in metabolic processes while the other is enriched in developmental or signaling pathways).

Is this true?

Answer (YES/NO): YES